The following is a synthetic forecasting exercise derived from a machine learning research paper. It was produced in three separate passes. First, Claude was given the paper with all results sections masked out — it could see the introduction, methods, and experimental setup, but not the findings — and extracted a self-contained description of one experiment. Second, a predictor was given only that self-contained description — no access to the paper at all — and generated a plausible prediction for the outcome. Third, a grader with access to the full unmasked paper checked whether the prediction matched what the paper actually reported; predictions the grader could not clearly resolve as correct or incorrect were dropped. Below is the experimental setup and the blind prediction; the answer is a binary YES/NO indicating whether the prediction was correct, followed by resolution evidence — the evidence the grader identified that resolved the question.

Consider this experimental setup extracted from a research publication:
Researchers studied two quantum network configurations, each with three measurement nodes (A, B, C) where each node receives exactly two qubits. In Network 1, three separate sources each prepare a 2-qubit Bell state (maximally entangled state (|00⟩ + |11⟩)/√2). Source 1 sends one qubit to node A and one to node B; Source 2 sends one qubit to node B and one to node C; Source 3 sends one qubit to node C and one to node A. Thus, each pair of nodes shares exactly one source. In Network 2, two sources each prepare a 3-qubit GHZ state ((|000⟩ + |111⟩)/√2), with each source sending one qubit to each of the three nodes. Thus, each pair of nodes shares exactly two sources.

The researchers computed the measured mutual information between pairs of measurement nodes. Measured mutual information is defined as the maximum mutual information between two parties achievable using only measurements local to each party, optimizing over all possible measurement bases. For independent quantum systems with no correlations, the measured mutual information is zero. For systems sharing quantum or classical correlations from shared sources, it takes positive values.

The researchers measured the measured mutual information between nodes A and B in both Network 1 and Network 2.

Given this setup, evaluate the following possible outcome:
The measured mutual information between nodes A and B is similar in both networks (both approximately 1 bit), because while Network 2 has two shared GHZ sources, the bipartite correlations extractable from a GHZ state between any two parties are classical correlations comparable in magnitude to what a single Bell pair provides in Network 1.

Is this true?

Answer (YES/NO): NO